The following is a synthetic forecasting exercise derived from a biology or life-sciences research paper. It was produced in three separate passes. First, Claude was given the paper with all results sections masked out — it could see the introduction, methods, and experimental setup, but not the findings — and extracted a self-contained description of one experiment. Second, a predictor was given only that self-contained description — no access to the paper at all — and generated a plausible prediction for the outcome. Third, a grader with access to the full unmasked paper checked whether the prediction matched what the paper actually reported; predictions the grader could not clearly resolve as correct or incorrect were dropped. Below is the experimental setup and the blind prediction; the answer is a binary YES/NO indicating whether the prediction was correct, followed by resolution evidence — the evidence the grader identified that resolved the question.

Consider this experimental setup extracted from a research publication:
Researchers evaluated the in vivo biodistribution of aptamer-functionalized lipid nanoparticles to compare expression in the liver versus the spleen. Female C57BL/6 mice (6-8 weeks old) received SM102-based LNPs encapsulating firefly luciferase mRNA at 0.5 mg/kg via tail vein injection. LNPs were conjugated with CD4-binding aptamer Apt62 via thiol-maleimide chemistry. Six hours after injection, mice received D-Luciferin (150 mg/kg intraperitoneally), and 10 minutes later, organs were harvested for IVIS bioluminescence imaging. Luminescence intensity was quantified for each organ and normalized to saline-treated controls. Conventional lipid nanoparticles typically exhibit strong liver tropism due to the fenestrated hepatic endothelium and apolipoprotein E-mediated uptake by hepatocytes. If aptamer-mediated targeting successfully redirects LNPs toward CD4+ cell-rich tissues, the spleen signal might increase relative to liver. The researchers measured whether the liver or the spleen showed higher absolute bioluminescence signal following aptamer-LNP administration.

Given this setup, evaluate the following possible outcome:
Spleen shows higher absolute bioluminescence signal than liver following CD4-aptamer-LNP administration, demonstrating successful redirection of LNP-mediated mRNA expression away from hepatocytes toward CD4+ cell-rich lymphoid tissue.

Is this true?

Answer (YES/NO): NO